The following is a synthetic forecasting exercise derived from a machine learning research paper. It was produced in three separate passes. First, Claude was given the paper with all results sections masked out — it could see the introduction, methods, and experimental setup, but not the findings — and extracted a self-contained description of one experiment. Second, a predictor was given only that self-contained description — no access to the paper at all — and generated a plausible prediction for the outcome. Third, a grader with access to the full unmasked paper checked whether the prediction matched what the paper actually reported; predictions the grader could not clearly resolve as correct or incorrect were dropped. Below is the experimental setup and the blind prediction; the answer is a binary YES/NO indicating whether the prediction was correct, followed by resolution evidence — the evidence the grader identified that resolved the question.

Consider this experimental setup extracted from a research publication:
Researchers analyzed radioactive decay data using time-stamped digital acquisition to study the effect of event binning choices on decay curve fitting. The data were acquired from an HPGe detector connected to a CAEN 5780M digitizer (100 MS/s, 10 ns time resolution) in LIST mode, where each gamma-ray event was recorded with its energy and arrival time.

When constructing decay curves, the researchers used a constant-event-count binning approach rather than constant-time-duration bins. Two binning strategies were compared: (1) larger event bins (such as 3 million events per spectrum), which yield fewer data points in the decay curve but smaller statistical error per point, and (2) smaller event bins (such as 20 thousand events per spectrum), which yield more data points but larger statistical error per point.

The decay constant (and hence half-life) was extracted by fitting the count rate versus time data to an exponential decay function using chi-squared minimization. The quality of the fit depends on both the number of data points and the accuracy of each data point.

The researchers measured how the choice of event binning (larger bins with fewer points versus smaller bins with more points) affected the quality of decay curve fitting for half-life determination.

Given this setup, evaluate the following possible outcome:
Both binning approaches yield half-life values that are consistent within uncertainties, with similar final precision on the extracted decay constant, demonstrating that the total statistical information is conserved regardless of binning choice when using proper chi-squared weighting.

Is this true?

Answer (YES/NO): NO